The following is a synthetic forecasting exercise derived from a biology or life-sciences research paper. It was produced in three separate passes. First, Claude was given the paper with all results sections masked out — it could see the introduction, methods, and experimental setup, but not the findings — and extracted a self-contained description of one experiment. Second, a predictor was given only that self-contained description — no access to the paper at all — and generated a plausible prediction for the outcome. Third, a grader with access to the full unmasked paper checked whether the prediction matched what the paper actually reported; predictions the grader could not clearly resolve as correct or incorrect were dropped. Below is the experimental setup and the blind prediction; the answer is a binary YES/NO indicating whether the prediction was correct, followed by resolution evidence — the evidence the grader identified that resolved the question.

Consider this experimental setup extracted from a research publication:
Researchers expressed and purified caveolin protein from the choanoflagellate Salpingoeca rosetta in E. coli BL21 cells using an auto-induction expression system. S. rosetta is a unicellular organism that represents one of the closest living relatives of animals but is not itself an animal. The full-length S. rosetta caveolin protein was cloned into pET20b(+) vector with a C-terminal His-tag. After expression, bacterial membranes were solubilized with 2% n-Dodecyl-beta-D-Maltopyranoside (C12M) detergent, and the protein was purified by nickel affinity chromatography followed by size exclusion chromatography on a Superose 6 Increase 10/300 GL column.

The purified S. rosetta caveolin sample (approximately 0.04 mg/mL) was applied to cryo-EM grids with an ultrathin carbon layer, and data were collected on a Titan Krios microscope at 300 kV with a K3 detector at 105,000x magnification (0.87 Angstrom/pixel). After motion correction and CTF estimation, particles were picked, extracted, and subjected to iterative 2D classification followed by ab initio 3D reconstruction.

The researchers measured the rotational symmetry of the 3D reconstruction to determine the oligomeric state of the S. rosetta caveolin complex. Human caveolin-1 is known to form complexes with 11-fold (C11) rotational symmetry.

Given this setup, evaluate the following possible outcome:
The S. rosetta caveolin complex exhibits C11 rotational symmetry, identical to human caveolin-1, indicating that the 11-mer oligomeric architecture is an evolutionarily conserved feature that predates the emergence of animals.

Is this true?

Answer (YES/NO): YES